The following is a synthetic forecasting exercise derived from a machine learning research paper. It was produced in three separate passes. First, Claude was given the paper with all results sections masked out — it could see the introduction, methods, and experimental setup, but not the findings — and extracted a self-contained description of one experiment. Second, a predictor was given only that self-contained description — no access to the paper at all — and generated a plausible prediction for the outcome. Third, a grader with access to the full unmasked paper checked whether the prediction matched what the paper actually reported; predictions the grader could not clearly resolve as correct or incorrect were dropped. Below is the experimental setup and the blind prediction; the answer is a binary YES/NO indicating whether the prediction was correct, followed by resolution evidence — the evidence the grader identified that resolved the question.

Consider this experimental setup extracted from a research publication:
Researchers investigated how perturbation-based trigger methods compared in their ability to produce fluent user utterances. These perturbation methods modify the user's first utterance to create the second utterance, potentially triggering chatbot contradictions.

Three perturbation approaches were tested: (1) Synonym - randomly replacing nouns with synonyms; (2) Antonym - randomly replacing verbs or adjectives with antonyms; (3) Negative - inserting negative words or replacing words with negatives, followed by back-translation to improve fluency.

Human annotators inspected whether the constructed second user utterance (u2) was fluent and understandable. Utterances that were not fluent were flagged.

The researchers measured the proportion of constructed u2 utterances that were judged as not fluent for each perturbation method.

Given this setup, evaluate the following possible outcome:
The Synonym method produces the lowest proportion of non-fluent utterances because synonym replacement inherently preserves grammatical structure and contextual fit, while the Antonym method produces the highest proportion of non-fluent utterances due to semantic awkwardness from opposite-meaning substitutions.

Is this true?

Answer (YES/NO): YES